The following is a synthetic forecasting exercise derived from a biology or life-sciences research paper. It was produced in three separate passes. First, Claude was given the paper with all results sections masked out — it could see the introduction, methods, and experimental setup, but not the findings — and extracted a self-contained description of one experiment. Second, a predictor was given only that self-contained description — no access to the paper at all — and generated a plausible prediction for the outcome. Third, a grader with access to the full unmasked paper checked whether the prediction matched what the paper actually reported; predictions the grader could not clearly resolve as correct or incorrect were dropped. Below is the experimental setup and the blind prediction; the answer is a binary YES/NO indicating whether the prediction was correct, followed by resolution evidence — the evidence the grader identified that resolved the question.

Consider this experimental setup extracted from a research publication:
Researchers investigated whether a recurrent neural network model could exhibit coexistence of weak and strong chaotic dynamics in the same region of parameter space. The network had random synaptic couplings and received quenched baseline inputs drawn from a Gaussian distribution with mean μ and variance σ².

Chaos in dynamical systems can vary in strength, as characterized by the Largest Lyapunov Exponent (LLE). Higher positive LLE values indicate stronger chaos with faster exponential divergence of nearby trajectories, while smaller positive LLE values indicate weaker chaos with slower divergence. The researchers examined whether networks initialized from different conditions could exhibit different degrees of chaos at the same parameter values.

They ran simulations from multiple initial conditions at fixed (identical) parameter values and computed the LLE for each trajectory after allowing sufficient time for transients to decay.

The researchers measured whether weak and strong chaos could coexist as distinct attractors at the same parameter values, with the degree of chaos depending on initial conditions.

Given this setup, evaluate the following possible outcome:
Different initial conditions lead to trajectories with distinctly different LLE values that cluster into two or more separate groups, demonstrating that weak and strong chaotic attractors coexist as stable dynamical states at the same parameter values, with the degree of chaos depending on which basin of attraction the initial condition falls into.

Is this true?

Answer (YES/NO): YES